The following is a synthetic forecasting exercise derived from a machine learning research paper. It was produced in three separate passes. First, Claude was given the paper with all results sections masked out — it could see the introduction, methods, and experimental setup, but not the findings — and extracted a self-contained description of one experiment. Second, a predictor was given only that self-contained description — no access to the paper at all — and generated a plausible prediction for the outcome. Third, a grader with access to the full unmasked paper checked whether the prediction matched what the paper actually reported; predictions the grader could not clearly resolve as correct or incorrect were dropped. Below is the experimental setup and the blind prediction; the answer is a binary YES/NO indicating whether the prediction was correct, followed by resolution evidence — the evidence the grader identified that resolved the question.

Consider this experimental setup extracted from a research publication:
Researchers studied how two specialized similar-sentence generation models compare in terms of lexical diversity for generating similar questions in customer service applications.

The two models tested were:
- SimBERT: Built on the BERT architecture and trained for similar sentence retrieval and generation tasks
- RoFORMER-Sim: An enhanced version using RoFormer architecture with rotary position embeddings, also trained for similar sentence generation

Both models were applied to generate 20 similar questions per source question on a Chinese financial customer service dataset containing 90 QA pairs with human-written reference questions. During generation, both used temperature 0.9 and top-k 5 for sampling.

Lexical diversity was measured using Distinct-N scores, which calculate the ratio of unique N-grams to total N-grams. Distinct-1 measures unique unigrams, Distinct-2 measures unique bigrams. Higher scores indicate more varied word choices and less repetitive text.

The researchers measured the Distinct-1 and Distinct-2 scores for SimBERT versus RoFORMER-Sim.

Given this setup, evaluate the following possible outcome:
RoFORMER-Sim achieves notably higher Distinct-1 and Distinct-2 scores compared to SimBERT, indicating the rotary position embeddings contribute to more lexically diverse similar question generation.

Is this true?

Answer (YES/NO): NO